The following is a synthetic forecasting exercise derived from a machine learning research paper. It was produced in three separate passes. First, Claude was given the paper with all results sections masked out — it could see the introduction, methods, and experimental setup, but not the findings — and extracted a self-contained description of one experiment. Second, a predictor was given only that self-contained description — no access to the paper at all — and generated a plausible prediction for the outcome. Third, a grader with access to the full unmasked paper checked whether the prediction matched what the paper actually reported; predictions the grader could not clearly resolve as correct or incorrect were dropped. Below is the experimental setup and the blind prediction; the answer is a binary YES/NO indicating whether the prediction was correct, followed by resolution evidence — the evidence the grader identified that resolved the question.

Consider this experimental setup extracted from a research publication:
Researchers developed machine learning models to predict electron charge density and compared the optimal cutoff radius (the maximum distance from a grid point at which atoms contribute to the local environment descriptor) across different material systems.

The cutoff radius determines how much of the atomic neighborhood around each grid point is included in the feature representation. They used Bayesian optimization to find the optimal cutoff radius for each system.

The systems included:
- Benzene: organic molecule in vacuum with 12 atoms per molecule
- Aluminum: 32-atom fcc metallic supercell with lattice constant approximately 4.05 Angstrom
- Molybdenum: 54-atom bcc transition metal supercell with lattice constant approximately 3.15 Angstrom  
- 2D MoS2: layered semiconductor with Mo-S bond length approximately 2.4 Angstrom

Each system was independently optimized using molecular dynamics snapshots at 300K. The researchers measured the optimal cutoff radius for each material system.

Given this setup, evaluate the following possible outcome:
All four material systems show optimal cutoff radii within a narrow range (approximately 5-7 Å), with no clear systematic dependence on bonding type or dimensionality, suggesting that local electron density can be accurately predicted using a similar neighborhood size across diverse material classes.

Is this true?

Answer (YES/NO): NO